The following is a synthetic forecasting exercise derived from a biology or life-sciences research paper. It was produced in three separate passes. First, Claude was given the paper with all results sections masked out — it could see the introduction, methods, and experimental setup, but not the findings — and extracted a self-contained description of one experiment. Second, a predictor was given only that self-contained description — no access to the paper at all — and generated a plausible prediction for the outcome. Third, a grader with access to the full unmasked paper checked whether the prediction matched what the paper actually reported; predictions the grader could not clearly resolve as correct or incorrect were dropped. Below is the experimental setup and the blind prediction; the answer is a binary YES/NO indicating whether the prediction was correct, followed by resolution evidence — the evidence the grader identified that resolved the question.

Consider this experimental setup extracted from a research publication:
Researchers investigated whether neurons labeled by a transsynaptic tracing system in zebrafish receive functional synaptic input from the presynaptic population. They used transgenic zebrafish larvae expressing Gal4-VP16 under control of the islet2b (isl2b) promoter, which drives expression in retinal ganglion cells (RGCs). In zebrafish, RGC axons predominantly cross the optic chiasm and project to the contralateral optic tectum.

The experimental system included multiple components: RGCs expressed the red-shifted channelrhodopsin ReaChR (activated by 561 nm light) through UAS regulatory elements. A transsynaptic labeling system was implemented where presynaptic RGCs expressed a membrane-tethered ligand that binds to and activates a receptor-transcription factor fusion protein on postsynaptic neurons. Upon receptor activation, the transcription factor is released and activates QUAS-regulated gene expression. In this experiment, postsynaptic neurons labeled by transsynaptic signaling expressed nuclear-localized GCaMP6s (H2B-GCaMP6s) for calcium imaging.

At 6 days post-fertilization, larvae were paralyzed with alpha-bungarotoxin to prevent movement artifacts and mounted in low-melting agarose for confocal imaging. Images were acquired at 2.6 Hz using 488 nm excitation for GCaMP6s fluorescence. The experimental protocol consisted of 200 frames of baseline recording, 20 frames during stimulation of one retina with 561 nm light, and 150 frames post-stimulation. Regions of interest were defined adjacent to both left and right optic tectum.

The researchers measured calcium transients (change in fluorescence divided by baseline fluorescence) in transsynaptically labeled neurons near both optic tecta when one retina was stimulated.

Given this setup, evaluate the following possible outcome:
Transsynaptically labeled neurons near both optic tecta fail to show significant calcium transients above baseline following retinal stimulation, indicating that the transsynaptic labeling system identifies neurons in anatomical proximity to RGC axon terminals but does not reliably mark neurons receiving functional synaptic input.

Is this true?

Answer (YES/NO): NO